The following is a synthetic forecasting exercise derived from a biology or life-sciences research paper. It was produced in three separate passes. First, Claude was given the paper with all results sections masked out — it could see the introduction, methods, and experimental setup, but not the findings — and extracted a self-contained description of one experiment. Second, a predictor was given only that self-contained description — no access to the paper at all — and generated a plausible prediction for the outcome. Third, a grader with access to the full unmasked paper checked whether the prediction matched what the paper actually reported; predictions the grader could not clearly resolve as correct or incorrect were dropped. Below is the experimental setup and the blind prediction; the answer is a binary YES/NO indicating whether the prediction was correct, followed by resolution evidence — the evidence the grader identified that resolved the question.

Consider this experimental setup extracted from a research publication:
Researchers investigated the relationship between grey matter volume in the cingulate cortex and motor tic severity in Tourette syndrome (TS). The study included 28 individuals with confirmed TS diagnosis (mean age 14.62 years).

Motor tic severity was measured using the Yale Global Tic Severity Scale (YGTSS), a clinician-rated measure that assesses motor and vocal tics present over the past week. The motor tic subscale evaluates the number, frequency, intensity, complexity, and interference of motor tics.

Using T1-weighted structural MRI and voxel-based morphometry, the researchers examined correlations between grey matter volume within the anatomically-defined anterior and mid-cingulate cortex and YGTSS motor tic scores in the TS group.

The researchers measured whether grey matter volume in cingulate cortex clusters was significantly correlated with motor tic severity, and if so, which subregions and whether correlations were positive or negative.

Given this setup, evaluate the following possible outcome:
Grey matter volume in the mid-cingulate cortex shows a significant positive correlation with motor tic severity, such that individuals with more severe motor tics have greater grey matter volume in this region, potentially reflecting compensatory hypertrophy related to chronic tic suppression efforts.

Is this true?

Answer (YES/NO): YES